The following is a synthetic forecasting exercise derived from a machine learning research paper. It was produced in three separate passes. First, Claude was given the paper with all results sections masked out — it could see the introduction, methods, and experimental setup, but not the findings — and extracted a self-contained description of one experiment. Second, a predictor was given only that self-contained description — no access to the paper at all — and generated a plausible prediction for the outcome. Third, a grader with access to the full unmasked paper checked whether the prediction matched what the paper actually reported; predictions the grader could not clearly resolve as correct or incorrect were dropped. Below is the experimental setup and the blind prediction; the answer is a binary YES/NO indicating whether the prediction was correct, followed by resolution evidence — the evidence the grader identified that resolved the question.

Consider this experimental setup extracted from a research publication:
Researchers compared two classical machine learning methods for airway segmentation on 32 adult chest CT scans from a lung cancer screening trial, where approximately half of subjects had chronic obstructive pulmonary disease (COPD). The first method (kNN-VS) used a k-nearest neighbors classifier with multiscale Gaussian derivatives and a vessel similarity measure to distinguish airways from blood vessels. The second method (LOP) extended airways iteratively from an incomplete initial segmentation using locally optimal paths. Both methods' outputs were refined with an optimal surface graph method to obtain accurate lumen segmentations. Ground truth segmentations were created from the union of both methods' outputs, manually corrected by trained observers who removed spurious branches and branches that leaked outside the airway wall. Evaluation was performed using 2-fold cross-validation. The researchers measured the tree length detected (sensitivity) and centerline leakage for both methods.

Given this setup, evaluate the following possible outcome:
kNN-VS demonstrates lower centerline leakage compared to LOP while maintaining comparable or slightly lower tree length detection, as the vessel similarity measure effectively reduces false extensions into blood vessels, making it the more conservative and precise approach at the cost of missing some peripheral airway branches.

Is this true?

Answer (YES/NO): NO